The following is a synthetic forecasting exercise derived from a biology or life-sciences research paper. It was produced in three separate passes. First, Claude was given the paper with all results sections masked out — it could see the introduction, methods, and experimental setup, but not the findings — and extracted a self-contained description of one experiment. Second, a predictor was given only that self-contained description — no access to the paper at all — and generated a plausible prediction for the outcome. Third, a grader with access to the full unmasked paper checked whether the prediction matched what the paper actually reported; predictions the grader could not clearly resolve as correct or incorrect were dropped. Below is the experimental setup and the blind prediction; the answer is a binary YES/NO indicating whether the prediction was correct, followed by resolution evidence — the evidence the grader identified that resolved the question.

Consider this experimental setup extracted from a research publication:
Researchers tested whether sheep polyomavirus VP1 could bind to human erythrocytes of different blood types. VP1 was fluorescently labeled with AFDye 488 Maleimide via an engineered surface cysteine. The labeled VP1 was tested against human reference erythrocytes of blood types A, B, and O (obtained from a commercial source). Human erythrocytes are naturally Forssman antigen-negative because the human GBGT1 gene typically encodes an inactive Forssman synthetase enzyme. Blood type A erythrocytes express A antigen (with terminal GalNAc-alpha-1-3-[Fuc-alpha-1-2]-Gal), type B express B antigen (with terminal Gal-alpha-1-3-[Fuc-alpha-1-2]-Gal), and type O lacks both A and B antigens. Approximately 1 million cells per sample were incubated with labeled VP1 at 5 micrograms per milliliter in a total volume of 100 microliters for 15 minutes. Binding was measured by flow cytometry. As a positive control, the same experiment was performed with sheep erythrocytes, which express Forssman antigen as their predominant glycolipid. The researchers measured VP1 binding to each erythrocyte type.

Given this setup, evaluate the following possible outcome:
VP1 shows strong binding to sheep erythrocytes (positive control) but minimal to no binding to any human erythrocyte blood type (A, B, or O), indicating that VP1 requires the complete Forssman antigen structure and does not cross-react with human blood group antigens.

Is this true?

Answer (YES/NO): YES